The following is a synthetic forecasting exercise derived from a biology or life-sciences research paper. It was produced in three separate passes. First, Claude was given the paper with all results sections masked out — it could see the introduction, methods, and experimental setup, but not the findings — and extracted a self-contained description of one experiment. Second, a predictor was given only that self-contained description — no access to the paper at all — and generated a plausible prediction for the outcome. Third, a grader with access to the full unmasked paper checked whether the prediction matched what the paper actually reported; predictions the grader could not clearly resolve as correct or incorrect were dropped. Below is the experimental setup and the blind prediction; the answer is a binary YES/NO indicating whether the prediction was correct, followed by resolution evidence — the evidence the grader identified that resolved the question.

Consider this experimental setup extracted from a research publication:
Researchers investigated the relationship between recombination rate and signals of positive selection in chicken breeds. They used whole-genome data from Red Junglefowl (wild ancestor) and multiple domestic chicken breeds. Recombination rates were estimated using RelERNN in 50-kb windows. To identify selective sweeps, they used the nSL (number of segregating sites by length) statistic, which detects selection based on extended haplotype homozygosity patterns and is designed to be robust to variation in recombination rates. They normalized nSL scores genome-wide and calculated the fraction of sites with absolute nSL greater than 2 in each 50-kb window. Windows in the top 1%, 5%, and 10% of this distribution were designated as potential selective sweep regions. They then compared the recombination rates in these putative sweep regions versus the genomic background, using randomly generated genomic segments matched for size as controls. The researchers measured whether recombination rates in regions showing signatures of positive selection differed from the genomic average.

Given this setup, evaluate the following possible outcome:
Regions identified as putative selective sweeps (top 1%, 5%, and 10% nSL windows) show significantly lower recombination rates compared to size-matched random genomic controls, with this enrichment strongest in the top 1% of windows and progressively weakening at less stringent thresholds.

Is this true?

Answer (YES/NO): YES